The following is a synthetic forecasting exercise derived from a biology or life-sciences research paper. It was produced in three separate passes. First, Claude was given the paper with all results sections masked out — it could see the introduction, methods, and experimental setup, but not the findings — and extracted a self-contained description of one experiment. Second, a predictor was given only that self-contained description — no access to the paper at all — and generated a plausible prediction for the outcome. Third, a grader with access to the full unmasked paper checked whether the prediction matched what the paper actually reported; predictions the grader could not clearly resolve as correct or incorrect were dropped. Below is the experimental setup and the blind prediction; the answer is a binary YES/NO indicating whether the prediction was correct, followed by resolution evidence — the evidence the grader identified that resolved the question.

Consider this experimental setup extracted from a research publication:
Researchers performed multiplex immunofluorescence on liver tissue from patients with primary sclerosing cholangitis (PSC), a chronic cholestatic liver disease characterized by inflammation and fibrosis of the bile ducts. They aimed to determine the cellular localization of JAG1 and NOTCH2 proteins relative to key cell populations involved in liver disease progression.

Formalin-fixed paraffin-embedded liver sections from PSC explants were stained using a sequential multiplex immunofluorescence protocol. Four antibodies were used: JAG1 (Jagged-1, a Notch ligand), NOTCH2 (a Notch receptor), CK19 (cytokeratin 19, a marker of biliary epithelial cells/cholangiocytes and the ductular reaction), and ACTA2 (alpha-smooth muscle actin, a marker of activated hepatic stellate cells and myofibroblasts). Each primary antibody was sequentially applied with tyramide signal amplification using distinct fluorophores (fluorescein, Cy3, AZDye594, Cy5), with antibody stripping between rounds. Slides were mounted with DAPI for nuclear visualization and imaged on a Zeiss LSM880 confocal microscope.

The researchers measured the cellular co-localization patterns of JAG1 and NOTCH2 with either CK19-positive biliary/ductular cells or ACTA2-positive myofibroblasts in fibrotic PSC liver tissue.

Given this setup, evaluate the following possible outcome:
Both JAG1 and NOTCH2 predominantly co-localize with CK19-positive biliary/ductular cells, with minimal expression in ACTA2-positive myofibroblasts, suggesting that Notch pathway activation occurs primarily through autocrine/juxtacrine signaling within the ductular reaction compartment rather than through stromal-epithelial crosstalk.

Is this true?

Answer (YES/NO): NO